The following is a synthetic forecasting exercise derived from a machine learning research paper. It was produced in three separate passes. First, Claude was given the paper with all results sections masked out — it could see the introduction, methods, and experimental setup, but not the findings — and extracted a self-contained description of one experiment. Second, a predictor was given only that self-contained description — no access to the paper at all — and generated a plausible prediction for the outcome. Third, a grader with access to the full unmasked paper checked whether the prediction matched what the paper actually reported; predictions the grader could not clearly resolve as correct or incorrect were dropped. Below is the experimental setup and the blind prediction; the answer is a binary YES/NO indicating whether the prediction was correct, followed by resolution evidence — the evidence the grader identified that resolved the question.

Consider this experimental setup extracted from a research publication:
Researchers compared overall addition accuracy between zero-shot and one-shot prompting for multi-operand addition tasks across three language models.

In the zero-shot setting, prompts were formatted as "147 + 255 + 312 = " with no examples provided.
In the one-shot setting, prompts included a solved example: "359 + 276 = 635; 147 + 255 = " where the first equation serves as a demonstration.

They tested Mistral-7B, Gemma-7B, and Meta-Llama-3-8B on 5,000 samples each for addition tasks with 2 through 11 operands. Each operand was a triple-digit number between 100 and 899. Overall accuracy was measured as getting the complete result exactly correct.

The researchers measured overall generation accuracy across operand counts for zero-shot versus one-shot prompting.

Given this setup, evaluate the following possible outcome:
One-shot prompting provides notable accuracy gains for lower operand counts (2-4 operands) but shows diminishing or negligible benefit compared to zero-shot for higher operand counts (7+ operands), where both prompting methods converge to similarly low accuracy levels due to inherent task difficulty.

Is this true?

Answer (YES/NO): YES